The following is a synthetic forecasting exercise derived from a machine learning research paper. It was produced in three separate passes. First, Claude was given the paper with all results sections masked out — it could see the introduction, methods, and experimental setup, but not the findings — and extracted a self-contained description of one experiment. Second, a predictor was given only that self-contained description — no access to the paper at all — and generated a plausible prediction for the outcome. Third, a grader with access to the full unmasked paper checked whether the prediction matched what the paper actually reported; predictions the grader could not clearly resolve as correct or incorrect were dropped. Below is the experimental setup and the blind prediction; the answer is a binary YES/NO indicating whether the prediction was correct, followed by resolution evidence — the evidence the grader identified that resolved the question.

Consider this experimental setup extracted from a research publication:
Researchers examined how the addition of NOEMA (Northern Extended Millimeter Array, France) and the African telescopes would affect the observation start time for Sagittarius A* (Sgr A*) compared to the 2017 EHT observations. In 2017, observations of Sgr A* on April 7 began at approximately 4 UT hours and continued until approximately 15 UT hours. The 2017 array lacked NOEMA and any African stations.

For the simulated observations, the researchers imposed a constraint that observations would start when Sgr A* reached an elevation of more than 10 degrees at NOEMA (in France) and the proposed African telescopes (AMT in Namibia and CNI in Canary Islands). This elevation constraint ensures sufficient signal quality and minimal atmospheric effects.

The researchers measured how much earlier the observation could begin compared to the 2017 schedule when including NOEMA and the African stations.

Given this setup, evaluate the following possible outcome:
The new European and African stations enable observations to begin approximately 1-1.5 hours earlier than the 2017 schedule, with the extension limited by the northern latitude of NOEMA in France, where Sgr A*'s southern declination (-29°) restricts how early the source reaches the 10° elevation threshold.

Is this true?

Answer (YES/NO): NO